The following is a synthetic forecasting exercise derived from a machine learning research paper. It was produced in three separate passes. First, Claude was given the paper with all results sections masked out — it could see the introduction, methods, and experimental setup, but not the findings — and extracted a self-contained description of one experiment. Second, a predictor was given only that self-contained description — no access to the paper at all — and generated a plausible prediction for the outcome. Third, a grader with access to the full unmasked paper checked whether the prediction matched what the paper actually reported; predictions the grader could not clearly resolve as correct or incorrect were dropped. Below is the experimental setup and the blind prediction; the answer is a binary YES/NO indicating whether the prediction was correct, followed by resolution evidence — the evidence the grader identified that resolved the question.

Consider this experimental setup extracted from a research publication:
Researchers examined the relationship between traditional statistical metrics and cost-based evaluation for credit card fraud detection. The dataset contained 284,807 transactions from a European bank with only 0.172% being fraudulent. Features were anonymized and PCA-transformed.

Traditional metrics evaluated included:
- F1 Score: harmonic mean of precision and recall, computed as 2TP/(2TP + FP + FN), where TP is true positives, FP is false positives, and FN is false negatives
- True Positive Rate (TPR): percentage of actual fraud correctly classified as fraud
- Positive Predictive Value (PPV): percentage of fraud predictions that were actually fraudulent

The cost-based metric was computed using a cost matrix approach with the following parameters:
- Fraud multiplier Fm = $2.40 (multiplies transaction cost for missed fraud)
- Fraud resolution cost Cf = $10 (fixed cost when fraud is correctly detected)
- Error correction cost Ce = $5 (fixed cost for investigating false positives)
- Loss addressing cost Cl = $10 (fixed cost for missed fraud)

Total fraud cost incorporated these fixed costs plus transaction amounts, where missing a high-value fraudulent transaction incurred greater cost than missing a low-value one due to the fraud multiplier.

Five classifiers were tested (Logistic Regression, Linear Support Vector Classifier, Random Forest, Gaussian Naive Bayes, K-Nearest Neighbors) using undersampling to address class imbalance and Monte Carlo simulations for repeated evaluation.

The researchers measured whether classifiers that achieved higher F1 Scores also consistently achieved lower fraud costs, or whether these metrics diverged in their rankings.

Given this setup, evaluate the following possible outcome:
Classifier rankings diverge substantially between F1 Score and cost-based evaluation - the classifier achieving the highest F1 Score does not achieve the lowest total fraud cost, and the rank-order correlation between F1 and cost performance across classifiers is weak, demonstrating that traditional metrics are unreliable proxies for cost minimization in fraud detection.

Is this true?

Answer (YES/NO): YES